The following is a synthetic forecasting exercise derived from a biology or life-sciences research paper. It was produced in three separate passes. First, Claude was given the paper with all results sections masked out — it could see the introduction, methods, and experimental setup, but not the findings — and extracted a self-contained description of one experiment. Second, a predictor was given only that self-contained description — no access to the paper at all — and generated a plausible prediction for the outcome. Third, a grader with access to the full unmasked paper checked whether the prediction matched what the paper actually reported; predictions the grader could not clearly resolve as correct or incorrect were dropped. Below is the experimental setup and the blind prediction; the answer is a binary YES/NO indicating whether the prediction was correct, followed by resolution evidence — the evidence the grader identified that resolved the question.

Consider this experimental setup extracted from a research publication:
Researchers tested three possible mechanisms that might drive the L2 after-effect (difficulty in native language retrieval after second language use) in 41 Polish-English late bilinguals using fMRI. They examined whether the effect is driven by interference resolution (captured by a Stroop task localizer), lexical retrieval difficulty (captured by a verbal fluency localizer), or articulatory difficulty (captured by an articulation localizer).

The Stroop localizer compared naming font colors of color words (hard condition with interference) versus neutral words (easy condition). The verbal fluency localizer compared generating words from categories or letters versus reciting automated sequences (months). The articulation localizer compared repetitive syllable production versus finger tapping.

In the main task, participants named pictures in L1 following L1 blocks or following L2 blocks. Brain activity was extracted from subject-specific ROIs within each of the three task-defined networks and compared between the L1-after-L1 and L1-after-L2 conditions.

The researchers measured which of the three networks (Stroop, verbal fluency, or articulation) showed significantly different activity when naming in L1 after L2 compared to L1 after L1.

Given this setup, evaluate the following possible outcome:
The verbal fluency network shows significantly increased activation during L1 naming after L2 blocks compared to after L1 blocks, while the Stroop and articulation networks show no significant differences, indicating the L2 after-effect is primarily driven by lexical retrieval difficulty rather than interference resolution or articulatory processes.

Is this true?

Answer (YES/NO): NO